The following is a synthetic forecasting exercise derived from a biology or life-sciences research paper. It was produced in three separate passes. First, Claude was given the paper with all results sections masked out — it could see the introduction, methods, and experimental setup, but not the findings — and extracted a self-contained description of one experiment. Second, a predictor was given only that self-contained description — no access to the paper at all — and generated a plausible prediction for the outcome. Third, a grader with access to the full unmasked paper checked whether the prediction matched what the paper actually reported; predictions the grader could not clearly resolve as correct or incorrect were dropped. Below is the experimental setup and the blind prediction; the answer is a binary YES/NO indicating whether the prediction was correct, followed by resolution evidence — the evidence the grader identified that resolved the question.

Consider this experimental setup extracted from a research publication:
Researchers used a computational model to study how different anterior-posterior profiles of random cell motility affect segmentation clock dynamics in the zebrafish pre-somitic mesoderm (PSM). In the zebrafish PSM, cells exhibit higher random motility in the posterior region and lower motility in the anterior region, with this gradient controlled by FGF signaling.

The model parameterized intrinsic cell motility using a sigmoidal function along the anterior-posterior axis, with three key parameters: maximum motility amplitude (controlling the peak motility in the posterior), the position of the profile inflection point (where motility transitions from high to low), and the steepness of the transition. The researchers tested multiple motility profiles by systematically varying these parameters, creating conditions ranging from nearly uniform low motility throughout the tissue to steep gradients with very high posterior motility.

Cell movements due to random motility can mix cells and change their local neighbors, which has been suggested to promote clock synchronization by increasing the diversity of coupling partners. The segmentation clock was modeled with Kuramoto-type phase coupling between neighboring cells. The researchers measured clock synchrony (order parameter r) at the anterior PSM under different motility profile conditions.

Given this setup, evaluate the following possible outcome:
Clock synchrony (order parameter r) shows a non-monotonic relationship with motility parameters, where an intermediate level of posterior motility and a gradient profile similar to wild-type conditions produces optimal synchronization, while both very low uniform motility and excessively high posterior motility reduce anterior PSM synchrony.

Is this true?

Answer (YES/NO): NO